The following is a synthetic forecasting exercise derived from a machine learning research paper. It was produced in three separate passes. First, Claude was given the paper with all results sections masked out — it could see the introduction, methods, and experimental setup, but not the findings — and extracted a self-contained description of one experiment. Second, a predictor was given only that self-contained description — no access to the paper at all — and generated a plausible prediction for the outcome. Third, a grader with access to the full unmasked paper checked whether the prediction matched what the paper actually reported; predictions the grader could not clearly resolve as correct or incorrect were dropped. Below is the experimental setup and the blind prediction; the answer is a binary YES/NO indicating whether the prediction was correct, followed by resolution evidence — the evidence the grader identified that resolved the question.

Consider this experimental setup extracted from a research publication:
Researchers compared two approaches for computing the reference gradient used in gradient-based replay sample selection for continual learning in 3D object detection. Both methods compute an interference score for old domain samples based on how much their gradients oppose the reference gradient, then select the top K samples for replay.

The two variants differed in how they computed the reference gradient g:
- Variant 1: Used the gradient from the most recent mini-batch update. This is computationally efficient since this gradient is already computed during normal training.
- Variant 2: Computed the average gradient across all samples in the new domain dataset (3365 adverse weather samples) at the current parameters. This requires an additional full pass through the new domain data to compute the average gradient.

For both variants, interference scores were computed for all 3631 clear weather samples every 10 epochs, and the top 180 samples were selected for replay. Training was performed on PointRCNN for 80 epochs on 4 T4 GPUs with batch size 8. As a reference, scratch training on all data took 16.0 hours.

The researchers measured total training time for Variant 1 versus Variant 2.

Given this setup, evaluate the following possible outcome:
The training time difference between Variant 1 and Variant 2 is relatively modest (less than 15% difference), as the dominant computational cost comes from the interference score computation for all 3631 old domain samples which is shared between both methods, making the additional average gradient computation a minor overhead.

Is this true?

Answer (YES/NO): NO